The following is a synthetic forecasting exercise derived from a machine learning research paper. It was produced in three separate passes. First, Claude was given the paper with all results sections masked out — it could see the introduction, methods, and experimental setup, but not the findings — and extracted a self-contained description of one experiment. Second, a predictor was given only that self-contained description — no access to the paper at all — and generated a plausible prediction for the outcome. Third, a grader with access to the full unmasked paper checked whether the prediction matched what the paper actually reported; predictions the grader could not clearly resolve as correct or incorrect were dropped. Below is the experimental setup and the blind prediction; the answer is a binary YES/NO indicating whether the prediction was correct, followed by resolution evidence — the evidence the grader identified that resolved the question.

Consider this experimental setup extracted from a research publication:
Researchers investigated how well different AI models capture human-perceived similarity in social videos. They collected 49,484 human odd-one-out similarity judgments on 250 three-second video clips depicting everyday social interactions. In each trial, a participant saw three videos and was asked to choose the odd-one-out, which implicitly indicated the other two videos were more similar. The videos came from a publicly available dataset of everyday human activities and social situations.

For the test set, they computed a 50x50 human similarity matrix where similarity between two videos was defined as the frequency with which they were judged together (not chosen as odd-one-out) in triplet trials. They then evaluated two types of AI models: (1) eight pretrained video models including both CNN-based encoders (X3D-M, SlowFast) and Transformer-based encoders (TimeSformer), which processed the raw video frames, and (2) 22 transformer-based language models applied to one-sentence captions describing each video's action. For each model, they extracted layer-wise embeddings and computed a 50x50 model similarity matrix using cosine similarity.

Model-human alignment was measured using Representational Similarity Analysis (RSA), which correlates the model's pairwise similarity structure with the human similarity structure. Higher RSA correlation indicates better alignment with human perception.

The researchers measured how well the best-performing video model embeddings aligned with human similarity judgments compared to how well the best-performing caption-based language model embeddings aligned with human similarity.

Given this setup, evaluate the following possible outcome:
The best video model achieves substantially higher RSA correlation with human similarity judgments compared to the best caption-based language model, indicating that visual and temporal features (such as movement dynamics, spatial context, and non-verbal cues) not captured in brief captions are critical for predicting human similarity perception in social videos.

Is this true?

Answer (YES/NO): NO